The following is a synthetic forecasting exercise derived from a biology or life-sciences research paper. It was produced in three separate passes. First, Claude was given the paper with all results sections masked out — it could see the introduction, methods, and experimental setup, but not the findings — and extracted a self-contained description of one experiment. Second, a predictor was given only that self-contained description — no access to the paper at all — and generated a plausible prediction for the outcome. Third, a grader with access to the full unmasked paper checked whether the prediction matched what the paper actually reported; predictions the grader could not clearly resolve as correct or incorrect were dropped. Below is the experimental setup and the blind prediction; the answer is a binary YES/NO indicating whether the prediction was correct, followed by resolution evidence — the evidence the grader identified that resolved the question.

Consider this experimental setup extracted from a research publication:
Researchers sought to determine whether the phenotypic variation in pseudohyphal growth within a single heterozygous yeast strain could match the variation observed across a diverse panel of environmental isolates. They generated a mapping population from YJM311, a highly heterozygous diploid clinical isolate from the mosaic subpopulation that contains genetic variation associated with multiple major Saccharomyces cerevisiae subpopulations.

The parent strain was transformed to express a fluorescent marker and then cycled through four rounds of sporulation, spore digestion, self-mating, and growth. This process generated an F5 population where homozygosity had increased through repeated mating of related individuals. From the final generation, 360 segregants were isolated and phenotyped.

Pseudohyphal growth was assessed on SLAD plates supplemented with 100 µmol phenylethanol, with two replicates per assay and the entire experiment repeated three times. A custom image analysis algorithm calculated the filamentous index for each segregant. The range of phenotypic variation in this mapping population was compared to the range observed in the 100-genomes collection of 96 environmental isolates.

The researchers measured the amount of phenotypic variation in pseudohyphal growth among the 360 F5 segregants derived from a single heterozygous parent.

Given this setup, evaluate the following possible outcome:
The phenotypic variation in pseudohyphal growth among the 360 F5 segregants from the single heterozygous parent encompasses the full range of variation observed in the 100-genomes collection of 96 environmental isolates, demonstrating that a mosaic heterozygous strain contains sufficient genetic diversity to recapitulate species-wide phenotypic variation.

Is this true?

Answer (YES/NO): YES